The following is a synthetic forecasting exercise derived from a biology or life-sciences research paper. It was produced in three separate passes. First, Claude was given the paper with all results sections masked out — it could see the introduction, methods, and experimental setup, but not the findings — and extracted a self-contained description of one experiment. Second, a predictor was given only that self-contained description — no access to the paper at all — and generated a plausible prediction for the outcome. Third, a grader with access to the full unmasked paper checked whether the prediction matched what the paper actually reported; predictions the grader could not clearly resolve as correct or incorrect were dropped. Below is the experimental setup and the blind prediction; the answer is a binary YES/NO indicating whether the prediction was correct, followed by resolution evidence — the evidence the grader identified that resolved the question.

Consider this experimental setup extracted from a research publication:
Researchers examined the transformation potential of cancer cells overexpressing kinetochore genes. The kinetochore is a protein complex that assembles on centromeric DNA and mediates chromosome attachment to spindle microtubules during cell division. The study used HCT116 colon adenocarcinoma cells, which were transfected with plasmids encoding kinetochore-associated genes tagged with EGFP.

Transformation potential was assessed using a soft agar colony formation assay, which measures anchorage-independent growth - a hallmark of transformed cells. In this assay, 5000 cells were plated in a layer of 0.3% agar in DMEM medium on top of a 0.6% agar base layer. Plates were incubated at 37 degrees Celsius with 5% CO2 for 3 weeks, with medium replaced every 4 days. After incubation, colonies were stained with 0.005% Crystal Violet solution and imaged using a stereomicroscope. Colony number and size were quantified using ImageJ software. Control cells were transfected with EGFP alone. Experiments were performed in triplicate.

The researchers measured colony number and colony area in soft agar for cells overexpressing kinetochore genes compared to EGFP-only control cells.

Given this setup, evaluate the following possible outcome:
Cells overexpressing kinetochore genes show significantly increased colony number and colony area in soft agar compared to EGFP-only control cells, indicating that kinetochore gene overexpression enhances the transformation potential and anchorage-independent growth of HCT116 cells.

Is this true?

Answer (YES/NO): YES